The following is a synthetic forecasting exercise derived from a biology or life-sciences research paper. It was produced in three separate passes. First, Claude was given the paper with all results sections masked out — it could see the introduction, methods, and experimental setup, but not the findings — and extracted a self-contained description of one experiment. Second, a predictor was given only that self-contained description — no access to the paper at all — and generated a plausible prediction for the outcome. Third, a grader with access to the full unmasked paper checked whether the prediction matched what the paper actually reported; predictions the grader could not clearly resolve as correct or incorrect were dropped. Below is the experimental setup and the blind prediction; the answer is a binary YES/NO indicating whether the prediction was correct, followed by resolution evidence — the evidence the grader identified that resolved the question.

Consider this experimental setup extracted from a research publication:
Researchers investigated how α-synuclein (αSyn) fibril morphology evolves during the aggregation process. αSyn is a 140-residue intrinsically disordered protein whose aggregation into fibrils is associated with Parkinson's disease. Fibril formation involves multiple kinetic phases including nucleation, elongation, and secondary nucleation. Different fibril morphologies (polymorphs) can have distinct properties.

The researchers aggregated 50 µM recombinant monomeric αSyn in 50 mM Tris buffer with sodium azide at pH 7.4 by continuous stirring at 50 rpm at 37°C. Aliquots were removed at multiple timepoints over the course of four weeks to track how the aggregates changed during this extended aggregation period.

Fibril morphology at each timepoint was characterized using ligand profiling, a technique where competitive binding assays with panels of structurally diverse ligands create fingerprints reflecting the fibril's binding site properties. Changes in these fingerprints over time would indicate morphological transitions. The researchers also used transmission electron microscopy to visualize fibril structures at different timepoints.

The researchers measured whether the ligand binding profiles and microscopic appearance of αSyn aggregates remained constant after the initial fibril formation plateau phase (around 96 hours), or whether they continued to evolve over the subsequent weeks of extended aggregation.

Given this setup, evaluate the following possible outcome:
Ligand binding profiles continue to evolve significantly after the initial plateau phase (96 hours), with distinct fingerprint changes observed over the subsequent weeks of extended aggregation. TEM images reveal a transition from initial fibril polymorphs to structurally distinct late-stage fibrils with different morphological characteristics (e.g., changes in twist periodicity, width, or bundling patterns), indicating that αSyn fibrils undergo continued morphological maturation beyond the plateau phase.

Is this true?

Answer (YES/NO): NO